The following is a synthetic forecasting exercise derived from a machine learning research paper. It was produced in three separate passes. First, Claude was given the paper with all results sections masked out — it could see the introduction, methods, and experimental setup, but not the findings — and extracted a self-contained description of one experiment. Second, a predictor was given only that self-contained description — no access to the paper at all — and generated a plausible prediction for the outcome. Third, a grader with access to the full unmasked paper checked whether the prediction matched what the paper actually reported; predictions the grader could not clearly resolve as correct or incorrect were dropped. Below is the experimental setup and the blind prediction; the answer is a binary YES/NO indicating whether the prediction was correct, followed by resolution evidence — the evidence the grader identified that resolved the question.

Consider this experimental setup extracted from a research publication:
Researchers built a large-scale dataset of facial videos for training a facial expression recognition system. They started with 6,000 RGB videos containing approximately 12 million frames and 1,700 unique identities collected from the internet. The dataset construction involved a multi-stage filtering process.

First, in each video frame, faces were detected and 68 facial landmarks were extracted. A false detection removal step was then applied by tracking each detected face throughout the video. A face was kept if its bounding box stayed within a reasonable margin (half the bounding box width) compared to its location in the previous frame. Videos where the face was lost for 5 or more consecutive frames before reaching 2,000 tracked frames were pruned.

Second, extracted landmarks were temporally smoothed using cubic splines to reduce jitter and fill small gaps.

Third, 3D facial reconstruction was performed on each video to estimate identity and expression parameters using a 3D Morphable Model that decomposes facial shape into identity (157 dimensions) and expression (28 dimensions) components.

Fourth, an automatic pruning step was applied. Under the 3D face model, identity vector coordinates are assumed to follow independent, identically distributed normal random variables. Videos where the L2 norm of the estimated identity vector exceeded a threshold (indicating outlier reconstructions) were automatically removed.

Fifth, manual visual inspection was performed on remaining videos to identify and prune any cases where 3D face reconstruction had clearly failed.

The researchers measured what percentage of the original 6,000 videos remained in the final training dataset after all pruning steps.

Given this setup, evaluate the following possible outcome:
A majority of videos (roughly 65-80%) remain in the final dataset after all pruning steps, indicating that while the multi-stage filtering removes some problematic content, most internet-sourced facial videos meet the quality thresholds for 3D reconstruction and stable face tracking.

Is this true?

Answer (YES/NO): NO